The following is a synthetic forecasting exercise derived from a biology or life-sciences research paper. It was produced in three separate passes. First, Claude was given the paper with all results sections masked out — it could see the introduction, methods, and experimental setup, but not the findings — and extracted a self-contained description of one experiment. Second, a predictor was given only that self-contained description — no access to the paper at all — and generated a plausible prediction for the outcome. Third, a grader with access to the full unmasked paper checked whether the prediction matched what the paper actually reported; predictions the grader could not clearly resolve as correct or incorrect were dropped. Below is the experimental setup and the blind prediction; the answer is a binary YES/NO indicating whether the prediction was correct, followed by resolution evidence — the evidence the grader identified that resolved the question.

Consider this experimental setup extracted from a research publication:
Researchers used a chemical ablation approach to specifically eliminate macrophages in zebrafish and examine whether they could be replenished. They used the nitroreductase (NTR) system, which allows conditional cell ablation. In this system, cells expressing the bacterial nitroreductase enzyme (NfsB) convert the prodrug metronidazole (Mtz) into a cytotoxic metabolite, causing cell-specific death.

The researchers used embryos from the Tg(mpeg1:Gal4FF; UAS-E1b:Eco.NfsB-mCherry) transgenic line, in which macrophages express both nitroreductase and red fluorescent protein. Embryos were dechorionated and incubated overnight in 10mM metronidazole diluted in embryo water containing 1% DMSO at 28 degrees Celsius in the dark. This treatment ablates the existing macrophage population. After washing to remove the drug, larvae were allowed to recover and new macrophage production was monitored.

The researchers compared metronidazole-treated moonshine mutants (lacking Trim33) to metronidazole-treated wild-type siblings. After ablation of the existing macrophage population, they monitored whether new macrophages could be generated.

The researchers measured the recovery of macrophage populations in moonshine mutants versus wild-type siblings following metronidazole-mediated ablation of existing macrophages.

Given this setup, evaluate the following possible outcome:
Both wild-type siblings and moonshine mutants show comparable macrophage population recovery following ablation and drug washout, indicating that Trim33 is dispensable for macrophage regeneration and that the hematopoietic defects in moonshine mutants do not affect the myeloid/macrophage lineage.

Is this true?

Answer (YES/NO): NO